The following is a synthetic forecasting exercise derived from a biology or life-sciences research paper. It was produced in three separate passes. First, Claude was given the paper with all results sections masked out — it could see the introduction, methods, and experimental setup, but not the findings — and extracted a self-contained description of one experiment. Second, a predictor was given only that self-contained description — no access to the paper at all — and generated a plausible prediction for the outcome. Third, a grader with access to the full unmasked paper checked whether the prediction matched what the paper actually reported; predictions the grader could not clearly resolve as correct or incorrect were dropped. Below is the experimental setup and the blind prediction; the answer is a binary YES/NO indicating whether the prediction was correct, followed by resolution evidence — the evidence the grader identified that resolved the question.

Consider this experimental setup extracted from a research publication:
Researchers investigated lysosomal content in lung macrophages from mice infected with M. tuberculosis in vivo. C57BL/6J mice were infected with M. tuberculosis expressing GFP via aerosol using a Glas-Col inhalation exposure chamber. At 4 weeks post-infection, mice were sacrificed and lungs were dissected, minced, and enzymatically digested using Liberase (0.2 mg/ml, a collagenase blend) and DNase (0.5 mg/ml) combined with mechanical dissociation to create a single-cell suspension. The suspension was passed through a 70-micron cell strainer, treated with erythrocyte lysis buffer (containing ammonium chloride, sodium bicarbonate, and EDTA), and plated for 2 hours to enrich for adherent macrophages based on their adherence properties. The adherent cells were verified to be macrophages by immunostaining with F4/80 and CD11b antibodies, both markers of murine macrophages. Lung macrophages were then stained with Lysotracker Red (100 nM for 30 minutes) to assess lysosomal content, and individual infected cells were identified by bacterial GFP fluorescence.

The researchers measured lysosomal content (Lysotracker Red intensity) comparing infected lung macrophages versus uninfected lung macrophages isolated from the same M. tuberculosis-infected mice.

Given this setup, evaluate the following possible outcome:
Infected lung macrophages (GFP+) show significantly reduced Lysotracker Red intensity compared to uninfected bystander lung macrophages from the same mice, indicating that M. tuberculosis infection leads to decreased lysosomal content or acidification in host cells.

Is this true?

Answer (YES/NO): NO